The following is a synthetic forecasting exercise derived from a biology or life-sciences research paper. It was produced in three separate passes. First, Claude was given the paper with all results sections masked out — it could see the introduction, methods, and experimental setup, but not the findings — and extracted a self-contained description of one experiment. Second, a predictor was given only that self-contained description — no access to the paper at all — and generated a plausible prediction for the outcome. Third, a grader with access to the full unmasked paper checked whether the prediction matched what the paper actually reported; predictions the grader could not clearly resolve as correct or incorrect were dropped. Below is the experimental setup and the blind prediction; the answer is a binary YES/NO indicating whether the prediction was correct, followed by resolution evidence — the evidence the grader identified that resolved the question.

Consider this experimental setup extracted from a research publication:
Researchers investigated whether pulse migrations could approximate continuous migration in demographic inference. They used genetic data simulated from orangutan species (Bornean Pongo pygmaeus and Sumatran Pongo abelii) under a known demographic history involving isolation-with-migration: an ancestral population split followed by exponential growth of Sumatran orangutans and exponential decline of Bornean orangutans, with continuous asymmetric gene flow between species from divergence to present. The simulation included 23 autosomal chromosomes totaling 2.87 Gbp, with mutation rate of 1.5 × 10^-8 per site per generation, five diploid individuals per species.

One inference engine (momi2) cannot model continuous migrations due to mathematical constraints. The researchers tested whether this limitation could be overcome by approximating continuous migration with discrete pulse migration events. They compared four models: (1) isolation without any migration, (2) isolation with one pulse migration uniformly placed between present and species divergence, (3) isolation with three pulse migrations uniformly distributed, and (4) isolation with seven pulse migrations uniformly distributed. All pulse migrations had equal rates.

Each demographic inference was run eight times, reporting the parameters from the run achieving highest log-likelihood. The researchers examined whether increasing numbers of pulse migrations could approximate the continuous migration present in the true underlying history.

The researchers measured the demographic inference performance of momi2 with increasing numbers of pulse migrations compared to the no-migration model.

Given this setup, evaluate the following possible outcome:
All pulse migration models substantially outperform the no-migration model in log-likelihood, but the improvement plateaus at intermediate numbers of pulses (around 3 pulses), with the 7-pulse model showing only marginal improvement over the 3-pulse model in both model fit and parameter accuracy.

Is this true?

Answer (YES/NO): NO